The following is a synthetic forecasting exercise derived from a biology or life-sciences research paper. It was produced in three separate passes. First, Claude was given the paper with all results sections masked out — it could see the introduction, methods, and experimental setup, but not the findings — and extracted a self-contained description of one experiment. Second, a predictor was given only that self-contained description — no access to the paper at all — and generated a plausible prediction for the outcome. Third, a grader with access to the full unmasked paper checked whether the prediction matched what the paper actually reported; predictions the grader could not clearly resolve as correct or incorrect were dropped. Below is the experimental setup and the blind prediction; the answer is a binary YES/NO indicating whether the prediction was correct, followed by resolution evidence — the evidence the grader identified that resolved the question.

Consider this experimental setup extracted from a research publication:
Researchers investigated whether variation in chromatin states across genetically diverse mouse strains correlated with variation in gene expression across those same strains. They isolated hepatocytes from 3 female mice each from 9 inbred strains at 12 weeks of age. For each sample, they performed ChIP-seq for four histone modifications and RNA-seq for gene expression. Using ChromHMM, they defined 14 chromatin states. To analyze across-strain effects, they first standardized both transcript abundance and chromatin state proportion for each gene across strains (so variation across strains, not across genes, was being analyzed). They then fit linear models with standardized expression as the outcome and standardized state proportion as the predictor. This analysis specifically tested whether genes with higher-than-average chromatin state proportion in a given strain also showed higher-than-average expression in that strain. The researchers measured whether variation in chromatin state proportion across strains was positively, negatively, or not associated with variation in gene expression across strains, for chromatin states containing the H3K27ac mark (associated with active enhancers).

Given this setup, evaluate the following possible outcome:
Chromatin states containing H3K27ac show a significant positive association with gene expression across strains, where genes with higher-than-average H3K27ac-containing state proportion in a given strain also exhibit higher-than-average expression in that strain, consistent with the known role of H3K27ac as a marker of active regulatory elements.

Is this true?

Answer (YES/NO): YES